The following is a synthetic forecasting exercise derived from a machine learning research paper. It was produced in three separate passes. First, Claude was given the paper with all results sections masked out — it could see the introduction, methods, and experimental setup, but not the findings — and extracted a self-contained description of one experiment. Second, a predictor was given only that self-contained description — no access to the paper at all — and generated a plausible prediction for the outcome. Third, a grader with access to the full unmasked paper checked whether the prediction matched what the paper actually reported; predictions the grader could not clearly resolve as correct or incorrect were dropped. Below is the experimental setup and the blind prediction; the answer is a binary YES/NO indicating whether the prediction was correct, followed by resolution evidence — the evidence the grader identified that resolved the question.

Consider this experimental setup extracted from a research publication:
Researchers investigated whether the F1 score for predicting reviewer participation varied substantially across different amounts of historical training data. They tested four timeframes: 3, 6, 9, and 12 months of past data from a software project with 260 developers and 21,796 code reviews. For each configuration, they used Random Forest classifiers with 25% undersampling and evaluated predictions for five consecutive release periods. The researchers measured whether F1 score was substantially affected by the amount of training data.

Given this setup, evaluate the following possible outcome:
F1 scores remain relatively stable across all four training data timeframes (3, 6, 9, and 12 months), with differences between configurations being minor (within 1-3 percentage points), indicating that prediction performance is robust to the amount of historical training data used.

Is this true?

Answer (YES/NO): YES